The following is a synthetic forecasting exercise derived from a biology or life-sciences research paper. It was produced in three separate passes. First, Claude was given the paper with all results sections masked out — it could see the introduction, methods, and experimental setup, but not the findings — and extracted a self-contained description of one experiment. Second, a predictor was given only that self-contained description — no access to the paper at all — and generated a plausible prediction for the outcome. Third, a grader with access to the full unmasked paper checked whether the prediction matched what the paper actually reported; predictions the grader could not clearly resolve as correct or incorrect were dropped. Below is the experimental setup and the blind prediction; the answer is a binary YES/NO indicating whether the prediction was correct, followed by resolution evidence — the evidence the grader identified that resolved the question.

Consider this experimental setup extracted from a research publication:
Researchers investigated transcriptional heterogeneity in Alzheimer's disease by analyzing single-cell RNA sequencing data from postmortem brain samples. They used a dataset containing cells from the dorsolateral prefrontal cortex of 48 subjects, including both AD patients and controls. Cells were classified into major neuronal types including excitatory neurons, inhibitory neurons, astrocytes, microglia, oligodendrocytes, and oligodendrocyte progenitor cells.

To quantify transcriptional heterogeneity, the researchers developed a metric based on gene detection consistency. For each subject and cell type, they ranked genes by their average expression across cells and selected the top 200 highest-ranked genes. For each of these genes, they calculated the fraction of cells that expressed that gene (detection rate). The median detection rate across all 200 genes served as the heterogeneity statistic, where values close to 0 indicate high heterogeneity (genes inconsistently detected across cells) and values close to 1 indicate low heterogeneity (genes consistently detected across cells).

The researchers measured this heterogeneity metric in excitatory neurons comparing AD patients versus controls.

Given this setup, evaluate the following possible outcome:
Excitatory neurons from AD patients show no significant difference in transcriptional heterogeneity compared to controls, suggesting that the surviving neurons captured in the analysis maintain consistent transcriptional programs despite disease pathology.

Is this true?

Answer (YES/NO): NO